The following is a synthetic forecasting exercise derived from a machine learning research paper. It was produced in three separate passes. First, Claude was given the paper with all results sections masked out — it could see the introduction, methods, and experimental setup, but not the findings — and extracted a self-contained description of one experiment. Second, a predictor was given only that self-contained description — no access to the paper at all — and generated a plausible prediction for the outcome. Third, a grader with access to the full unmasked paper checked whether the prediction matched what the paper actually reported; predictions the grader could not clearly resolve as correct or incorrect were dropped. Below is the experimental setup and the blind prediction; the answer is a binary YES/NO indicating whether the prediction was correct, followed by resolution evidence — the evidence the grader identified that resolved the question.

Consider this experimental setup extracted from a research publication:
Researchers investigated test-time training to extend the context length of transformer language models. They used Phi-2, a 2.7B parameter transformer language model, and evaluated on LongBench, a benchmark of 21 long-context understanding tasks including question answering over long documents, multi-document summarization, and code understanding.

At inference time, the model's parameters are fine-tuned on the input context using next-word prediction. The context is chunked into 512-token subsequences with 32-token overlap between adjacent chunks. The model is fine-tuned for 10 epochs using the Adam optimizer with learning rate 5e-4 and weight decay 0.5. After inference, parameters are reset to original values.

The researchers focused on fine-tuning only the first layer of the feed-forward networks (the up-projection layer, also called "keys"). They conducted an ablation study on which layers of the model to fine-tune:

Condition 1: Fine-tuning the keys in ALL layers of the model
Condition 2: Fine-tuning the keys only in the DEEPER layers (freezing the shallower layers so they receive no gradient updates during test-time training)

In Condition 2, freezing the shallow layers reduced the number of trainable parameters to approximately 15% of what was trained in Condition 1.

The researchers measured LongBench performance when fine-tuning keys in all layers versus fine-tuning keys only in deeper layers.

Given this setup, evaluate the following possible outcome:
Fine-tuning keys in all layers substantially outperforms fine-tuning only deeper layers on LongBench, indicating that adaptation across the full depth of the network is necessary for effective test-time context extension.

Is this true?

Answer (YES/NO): NO